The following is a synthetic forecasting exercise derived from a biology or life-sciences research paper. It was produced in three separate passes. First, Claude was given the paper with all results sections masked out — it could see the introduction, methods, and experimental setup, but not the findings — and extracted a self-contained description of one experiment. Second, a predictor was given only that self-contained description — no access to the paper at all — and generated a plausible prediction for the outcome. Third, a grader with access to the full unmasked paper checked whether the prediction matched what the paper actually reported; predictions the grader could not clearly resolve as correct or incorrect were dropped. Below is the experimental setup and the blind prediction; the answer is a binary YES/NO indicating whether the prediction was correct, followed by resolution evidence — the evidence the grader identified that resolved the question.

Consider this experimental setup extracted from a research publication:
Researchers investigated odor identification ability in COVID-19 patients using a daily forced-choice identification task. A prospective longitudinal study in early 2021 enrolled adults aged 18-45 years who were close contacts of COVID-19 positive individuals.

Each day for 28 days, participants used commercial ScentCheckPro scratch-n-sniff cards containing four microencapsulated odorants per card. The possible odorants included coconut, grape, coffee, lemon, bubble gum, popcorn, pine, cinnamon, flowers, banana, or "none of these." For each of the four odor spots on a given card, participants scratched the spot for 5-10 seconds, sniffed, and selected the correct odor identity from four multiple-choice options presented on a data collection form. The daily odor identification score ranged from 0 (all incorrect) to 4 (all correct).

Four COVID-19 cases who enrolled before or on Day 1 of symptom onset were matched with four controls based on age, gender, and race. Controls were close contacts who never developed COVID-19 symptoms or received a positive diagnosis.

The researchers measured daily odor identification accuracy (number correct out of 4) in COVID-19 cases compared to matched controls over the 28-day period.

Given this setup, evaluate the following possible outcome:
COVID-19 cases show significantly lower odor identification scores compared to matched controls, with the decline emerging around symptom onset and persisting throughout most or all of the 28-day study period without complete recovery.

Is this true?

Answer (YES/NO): NO